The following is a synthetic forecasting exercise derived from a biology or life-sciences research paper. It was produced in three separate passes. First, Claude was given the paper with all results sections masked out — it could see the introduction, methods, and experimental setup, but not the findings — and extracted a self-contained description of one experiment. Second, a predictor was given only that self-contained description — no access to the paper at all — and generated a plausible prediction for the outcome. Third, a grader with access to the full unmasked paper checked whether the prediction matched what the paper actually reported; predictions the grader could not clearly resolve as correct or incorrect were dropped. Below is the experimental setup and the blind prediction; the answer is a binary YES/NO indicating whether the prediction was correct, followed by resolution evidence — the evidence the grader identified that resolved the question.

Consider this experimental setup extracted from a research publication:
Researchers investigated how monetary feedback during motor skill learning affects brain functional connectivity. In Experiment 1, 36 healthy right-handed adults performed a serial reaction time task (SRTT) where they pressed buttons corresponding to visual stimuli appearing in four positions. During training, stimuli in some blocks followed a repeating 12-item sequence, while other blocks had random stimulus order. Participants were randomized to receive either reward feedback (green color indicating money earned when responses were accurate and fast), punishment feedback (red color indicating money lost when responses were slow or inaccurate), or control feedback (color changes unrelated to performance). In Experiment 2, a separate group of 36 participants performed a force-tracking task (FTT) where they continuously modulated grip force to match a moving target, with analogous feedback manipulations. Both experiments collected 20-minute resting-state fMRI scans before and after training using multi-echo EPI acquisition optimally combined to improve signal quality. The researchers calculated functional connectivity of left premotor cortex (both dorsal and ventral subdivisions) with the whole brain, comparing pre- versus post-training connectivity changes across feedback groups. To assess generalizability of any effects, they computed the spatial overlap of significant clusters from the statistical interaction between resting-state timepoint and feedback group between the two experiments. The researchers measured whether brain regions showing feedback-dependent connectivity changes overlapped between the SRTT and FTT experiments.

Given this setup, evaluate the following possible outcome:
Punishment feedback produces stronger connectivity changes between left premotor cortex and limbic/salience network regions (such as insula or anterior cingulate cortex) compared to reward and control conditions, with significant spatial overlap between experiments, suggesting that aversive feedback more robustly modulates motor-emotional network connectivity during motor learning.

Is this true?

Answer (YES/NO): NO